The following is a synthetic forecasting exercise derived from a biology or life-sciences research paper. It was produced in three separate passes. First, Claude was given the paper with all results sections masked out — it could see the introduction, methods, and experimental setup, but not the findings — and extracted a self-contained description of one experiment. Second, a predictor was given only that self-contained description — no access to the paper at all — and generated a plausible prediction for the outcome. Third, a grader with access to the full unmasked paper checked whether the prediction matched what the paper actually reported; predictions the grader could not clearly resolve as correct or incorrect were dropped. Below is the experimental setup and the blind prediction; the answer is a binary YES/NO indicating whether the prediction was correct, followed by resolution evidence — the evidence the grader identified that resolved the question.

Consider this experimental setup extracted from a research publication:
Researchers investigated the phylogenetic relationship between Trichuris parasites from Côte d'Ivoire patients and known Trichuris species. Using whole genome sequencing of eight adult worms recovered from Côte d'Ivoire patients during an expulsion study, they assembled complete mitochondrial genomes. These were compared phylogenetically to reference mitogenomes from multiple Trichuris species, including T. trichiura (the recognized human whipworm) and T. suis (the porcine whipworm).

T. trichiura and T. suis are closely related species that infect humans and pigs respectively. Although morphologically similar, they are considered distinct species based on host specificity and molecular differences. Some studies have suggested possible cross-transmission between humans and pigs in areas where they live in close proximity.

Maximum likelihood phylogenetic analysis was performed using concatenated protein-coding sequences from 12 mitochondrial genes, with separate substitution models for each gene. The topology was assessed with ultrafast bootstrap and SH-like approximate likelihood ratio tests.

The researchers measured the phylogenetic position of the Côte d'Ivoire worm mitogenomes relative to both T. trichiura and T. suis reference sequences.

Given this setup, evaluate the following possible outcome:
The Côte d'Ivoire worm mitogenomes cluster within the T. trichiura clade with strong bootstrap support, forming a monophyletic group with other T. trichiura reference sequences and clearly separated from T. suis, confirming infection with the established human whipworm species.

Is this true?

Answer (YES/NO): NO